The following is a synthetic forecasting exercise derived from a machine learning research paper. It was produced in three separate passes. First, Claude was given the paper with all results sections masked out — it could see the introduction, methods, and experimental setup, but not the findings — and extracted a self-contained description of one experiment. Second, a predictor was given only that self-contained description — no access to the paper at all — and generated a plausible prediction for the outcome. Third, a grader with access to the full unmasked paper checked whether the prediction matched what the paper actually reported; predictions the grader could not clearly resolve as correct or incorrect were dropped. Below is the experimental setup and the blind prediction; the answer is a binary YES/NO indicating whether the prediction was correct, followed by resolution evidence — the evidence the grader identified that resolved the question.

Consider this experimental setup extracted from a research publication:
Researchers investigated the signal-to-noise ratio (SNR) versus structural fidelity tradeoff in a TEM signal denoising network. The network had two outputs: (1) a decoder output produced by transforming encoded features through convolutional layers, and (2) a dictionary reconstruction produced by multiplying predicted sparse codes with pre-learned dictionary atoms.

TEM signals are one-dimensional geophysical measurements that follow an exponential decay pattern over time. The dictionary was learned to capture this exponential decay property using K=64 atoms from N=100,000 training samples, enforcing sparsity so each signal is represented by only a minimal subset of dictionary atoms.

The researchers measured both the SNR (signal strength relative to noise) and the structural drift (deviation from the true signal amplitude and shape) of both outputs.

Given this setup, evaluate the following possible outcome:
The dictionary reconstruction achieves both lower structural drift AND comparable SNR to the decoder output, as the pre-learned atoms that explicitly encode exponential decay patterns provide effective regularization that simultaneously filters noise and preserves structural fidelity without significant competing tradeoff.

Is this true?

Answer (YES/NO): NO